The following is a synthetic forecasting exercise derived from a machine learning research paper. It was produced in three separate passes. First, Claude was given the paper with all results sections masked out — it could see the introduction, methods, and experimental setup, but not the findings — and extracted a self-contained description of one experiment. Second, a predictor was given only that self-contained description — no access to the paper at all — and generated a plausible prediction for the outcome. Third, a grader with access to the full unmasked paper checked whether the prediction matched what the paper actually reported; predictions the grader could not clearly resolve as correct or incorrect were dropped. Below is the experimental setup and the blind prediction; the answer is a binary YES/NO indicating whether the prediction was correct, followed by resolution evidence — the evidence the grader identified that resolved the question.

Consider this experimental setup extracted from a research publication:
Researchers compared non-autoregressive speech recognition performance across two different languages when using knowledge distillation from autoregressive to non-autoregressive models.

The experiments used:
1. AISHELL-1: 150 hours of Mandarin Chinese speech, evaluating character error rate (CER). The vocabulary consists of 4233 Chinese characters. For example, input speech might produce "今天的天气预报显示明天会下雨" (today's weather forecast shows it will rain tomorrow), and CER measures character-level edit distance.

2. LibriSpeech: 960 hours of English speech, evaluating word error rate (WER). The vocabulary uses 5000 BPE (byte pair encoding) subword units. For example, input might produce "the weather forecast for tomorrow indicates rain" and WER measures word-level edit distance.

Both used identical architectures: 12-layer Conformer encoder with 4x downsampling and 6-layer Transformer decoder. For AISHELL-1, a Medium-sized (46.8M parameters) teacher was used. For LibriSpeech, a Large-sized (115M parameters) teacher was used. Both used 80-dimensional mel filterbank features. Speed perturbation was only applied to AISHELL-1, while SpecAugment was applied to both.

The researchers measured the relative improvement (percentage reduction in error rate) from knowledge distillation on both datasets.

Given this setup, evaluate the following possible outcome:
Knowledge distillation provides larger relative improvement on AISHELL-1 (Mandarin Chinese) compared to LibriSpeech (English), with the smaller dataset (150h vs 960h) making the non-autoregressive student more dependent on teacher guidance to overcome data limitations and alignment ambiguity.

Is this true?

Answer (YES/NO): NO